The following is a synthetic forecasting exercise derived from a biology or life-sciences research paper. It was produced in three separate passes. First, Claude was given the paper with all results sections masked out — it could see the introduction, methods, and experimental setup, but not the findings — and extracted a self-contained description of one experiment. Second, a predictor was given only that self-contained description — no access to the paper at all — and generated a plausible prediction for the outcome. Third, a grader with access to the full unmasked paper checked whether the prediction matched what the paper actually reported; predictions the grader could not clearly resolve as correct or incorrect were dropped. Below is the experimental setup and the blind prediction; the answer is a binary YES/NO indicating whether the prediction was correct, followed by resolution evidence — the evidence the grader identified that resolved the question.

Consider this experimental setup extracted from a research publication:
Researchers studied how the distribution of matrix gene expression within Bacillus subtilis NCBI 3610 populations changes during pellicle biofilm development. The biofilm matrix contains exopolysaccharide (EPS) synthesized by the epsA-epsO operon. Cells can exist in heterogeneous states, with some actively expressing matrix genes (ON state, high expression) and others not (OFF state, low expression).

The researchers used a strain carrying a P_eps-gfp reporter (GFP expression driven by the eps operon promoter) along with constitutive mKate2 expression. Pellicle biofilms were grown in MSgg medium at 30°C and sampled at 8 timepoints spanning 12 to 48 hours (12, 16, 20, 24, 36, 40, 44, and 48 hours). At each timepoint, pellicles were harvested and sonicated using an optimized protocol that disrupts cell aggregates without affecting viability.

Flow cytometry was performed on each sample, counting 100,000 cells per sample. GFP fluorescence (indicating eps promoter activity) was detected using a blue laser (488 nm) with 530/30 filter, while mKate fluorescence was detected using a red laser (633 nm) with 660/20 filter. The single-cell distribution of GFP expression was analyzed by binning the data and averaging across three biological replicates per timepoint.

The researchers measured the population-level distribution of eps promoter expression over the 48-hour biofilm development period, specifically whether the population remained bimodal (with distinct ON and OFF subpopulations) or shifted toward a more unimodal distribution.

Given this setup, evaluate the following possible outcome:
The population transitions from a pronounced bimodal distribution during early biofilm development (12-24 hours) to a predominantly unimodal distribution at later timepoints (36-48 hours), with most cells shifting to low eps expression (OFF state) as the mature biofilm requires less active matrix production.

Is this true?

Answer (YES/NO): NO